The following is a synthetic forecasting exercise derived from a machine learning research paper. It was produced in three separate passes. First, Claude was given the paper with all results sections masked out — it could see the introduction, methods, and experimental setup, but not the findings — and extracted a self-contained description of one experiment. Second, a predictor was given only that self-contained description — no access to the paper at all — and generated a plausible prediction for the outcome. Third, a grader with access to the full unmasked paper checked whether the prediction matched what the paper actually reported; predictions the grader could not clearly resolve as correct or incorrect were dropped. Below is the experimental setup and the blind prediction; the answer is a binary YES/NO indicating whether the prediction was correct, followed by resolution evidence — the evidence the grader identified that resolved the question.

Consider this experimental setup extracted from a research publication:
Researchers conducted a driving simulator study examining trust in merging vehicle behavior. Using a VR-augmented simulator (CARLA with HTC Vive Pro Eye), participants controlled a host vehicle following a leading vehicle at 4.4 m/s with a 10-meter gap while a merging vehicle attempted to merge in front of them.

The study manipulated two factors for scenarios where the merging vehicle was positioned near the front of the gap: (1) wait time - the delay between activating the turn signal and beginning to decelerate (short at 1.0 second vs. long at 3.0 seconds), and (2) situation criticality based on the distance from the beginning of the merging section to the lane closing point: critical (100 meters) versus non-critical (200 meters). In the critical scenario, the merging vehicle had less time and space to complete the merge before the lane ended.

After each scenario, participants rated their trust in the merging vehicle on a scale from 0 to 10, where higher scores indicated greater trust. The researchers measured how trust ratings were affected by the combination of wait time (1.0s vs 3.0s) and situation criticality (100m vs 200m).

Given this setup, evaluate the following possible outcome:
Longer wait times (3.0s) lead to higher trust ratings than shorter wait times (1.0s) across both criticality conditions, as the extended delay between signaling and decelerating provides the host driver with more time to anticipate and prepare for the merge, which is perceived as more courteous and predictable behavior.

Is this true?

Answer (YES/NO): NO